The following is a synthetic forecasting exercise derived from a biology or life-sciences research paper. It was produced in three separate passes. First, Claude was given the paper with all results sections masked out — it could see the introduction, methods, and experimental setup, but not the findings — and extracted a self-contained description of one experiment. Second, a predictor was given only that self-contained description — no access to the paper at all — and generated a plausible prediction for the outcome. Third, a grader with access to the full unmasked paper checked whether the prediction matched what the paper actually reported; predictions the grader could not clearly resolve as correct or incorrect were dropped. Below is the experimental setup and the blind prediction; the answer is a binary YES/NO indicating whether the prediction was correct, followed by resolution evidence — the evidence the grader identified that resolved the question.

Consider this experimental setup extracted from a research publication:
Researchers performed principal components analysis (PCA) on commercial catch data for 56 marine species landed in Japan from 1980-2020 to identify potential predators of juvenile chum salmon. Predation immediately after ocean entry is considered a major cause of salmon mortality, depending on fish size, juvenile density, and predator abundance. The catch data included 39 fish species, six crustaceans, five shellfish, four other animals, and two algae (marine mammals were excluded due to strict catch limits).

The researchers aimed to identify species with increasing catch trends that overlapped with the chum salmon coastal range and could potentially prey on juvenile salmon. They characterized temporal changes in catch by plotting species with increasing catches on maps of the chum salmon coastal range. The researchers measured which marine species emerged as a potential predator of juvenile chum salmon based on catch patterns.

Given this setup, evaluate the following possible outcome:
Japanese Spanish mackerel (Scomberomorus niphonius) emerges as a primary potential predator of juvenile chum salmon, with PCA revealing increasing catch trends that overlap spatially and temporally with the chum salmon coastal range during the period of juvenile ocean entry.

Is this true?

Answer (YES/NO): NO